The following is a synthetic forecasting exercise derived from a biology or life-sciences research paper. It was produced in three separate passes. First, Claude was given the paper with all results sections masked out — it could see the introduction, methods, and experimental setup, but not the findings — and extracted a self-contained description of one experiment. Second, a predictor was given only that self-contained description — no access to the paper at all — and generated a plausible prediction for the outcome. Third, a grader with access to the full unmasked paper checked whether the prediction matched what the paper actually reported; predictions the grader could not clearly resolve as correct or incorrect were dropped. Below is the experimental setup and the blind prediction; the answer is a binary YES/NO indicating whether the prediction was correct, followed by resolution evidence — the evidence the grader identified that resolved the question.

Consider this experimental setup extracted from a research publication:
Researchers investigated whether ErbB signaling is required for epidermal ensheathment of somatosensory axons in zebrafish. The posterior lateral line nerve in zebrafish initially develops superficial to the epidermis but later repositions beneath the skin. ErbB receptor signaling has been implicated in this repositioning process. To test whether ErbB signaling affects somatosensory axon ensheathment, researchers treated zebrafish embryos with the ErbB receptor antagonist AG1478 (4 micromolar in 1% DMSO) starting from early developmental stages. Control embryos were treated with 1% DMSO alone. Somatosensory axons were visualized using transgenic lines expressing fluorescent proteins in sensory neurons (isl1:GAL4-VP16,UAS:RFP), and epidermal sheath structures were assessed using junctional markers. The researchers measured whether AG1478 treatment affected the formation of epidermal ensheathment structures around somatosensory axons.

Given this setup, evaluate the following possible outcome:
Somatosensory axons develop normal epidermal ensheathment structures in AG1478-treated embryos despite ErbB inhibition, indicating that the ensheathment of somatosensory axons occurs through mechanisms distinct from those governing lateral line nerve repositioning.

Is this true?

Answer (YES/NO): YES